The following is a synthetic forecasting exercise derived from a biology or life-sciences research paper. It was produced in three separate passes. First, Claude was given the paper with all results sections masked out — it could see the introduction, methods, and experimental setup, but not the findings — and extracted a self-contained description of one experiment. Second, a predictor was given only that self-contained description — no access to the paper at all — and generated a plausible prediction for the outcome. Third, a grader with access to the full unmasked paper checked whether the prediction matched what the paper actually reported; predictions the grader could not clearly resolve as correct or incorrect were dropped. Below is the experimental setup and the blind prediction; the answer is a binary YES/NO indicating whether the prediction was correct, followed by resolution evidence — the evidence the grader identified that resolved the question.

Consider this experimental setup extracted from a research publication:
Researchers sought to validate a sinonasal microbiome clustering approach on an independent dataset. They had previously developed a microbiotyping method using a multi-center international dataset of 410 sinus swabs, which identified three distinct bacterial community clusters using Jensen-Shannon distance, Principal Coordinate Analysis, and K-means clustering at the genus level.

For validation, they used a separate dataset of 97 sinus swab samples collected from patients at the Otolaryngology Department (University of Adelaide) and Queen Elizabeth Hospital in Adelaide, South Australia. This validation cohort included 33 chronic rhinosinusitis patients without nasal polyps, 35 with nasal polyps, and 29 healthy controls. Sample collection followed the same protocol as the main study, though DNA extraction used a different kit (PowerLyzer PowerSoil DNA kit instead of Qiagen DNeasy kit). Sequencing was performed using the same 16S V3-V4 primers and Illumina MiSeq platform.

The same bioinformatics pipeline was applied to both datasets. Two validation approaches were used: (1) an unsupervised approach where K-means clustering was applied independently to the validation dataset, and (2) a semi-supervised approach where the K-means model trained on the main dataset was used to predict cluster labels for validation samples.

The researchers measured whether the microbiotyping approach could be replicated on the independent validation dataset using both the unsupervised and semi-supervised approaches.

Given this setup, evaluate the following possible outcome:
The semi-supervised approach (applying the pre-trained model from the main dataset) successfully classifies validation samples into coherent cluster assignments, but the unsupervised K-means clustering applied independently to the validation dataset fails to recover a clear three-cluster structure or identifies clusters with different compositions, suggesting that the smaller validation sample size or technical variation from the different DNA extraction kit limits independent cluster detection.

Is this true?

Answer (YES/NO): NO